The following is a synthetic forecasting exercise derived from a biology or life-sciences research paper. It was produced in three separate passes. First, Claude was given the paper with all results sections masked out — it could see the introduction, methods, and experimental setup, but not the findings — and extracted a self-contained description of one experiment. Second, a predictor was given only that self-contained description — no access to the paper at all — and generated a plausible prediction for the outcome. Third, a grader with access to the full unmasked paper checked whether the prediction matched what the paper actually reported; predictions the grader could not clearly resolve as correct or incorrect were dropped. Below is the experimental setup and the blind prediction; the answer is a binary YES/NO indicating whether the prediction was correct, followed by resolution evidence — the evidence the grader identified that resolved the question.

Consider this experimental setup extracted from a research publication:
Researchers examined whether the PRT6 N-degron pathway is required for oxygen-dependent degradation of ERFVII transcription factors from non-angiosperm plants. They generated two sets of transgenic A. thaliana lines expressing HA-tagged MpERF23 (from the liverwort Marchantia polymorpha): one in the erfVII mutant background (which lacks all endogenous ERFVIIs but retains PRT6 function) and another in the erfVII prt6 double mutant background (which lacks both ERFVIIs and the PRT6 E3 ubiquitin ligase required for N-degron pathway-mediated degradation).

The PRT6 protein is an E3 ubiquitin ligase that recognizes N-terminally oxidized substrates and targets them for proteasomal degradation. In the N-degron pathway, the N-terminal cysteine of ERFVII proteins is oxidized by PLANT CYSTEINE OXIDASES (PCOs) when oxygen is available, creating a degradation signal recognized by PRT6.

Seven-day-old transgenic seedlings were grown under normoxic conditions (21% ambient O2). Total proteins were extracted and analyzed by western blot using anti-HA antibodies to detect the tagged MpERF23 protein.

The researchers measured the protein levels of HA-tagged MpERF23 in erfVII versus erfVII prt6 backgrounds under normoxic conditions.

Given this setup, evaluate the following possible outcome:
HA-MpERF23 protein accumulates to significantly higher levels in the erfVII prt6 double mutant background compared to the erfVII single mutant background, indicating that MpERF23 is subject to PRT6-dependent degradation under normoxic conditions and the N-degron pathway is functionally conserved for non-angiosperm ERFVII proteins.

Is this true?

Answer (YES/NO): YES